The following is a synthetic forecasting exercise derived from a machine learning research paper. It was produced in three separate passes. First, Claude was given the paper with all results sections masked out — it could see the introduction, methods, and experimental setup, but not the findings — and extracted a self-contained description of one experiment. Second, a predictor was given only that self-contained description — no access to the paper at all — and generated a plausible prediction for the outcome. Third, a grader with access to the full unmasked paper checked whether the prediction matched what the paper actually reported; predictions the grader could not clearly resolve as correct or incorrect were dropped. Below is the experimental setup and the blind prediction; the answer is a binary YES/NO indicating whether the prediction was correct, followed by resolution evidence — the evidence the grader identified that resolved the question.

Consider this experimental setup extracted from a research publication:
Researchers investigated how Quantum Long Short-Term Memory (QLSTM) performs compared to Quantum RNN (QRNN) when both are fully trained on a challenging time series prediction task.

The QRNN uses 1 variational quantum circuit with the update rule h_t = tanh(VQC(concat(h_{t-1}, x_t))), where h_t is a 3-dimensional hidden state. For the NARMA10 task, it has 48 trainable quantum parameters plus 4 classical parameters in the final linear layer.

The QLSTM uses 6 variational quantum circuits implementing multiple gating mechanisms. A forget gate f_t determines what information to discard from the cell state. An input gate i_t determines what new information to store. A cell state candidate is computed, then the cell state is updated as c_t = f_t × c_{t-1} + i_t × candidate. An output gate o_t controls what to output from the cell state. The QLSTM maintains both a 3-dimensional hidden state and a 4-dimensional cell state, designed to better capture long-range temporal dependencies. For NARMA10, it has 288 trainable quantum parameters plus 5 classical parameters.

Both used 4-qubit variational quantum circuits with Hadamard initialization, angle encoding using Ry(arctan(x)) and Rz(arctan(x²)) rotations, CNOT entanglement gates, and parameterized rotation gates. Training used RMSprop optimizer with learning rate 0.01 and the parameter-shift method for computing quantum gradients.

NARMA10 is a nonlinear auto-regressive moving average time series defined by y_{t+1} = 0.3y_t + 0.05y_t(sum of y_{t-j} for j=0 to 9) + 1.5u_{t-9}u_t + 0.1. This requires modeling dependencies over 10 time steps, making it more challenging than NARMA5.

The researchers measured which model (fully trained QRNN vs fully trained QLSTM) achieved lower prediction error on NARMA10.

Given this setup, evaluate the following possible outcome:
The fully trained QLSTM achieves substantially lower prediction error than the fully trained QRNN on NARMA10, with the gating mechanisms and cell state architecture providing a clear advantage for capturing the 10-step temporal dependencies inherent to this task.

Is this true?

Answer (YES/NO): NO